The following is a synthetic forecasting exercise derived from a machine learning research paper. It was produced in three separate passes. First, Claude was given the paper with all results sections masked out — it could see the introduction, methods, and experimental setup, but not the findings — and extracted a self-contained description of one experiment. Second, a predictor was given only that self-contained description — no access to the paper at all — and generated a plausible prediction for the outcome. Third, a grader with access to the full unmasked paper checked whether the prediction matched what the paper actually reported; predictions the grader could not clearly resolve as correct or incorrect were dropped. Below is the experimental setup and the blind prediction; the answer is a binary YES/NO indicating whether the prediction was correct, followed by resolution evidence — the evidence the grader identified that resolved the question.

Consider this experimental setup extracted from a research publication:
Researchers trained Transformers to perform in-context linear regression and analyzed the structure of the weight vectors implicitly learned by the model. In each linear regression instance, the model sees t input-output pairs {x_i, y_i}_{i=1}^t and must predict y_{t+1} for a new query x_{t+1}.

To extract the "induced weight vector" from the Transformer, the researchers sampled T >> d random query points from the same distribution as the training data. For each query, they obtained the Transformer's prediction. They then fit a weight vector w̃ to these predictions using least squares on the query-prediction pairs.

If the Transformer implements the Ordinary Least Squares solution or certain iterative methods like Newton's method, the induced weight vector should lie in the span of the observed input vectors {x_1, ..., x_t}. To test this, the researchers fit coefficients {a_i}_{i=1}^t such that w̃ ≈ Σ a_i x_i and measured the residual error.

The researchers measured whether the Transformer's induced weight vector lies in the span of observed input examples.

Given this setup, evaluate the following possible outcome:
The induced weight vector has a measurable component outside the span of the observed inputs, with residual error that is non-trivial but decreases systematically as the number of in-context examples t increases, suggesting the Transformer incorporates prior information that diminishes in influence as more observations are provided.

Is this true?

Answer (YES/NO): NO